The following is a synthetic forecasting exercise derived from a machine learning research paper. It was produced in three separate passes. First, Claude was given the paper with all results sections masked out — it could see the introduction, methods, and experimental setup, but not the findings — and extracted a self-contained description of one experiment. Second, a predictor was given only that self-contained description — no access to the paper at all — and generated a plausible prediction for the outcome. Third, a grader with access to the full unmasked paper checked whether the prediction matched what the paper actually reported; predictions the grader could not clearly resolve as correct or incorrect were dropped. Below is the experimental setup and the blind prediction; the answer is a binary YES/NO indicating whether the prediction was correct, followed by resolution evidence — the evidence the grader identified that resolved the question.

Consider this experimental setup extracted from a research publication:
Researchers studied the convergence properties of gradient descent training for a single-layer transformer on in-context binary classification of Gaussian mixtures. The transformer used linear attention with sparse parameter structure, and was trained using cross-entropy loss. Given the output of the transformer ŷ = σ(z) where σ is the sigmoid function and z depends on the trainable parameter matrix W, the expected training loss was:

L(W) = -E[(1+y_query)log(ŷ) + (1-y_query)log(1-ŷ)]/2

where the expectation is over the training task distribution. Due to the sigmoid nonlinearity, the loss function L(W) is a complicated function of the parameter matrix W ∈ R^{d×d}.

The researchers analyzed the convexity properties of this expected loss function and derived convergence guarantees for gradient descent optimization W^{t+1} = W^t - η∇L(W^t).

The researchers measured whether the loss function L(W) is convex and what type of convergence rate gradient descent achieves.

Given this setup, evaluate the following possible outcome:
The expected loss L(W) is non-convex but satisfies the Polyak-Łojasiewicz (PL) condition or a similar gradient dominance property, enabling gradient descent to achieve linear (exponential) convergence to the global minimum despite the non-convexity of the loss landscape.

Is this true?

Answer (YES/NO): NO